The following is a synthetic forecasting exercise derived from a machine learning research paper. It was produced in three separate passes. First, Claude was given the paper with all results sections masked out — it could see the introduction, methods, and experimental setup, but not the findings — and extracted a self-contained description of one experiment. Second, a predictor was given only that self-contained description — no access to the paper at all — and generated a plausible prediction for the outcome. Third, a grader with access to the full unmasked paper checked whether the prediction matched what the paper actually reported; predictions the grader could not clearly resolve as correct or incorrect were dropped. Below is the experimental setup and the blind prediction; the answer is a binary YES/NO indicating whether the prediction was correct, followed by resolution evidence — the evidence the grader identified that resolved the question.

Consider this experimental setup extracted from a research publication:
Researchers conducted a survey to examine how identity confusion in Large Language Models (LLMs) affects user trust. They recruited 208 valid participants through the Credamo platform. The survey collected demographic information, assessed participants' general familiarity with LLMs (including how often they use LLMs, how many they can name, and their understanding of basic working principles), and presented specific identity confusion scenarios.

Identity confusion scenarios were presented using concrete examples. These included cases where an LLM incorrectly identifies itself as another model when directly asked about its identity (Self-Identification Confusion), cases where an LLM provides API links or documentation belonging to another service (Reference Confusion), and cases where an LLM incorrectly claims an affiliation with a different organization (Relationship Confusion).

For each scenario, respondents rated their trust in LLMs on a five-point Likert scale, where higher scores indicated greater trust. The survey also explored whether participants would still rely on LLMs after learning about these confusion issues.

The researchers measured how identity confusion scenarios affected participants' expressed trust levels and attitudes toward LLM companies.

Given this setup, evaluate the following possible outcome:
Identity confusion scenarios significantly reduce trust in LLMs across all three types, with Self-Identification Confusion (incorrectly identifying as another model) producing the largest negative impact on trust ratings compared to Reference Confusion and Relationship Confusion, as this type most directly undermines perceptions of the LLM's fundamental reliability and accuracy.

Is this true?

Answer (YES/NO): NO